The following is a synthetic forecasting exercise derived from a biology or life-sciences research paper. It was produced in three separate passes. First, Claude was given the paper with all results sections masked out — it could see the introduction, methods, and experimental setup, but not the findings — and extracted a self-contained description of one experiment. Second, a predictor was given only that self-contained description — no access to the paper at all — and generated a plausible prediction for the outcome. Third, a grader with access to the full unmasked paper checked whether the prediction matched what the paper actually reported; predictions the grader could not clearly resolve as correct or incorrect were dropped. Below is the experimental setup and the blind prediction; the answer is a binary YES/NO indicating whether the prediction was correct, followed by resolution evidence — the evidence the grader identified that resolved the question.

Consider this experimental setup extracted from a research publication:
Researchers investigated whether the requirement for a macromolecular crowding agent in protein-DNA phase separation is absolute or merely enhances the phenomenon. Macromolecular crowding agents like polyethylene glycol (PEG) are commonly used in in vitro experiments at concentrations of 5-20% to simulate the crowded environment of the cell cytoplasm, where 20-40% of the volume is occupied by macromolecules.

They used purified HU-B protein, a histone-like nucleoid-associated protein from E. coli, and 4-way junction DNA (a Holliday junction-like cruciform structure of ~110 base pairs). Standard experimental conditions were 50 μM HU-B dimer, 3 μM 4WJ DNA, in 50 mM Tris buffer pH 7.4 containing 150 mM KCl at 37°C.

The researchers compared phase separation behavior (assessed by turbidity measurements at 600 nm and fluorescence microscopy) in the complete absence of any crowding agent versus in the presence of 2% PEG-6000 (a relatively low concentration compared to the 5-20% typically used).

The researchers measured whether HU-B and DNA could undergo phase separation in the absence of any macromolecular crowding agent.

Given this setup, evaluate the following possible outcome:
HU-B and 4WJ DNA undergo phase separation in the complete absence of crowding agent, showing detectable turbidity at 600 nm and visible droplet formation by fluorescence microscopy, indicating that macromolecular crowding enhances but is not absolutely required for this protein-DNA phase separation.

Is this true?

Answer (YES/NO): YES